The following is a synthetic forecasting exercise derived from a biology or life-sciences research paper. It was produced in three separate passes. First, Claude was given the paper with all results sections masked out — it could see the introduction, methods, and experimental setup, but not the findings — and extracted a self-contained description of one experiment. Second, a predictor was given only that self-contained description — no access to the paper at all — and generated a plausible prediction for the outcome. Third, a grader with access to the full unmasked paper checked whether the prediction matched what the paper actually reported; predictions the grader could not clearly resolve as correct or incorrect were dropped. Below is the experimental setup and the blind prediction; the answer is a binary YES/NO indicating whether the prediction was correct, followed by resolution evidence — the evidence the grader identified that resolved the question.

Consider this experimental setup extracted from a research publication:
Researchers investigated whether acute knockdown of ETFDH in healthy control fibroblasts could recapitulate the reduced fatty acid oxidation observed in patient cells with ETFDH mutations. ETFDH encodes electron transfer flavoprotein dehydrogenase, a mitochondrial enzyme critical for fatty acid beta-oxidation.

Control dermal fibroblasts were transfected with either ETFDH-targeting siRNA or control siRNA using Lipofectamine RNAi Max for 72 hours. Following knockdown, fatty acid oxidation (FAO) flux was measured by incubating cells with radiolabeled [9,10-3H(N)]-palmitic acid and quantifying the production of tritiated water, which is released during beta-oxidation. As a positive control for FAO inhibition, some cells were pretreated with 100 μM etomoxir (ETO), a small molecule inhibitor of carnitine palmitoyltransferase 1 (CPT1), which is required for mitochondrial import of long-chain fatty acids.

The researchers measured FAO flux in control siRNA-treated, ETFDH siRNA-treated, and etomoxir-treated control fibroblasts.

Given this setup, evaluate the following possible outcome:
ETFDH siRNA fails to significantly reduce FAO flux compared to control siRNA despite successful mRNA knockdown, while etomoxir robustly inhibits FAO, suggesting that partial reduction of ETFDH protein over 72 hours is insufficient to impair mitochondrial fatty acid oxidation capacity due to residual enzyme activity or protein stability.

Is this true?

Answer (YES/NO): NO